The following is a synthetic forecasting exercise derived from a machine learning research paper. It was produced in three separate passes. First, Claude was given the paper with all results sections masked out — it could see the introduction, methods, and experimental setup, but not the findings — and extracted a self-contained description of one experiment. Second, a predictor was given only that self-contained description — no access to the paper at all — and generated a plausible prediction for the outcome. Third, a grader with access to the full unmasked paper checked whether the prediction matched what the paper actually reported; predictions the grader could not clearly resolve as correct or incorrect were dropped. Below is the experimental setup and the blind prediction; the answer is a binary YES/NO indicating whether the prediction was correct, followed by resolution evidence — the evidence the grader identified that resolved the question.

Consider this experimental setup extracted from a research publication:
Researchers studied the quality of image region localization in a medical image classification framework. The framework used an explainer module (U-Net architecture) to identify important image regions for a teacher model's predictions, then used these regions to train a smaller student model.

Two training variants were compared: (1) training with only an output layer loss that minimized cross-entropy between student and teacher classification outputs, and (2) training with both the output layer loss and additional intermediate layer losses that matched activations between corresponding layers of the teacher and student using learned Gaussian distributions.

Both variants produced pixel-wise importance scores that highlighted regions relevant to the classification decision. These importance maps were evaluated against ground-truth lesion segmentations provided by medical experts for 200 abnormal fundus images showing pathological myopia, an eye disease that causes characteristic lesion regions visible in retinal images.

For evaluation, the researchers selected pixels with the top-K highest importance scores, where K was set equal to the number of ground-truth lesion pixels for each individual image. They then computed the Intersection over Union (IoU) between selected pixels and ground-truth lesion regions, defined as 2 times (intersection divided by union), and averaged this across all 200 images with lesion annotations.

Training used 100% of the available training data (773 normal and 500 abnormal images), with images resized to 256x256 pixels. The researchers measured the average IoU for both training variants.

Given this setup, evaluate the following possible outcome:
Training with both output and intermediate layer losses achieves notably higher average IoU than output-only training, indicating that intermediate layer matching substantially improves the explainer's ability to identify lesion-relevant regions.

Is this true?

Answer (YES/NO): YES